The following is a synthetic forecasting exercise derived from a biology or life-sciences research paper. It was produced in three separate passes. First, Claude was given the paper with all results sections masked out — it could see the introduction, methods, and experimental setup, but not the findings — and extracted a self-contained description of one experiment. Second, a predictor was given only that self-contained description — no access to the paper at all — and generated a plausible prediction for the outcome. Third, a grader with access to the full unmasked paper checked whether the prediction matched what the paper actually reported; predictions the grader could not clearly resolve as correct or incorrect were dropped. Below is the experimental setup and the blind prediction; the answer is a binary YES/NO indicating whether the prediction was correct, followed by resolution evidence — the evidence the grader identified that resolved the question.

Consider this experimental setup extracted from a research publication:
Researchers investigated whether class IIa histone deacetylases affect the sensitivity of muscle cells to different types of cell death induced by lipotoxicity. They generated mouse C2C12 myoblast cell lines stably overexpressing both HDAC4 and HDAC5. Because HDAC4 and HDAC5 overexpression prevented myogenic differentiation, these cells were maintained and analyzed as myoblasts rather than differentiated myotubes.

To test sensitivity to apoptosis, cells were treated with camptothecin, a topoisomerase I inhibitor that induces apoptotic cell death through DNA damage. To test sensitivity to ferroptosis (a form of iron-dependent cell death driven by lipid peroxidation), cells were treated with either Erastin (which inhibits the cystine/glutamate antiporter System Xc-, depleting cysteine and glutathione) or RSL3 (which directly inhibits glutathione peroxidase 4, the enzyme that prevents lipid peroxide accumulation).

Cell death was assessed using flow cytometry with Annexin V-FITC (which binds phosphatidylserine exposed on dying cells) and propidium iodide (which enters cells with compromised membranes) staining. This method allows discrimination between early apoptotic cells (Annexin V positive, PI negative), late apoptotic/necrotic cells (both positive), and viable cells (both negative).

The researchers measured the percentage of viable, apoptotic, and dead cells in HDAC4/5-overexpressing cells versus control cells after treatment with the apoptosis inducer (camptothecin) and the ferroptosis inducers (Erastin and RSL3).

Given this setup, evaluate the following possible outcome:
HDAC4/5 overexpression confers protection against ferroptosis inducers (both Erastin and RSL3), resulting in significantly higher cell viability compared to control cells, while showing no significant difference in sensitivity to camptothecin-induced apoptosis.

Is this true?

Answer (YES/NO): NO